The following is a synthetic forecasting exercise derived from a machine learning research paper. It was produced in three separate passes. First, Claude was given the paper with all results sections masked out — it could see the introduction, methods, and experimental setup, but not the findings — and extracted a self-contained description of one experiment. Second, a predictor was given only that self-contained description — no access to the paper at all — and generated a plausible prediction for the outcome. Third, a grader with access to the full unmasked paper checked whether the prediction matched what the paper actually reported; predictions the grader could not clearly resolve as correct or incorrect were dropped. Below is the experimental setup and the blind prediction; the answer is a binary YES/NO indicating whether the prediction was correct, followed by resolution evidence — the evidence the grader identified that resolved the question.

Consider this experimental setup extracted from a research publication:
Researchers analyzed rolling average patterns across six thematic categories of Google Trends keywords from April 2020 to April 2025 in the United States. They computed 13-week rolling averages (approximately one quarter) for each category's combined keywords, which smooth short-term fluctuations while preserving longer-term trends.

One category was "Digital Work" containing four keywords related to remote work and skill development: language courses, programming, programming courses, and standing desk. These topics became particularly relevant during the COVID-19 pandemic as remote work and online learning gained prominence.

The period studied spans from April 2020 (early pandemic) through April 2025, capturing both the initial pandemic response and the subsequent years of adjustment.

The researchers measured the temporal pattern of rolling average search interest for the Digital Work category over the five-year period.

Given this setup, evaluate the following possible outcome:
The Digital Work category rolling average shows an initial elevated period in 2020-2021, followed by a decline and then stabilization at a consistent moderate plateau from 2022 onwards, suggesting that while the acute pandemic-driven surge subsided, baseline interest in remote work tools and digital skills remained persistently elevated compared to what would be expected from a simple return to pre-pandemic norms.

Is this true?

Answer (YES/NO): NO